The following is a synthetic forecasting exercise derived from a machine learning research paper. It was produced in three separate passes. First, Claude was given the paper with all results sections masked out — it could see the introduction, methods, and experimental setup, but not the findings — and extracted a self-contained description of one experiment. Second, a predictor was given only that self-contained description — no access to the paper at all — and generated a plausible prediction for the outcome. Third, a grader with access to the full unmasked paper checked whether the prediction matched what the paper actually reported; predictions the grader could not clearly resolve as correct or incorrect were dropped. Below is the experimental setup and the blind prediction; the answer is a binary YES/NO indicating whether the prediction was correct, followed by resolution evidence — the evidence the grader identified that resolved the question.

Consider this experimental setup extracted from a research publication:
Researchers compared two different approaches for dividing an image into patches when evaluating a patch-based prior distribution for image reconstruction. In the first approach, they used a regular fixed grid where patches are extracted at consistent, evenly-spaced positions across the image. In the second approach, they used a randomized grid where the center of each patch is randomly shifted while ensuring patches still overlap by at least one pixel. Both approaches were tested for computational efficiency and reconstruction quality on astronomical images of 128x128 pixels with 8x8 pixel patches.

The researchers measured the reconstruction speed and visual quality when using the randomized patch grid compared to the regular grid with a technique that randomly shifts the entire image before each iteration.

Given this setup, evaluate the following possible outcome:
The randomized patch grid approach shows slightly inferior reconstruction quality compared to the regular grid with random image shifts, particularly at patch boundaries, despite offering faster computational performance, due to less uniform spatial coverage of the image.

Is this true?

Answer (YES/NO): NO